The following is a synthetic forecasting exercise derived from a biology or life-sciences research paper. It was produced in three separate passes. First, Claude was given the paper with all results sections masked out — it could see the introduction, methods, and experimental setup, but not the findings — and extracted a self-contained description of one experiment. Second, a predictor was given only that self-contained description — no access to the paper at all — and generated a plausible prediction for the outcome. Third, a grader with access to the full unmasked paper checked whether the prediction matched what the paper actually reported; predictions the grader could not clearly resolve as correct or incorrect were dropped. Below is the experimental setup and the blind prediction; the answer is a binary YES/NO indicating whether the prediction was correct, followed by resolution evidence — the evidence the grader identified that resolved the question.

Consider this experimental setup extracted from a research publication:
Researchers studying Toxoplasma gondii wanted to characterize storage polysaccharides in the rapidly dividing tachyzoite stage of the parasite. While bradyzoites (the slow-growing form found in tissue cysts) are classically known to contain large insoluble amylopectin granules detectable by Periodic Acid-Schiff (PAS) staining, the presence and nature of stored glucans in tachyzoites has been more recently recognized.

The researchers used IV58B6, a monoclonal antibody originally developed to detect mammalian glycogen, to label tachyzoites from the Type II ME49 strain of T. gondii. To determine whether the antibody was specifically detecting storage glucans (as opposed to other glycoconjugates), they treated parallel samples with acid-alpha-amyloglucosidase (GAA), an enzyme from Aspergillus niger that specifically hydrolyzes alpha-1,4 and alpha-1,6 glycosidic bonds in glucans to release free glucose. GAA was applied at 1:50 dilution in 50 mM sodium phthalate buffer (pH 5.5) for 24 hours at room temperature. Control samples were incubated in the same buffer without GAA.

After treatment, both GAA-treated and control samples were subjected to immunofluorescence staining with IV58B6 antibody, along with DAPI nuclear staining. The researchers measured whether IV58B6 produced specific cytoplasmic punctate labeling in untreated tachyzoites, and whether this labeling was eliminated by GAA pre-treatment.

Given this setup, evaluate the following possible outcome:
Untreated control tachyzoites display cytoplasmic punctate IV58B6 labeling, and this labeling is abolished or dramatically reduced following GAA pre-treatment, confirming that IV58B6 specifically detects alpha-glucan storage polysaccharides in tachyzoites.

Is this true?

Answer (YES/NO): YES